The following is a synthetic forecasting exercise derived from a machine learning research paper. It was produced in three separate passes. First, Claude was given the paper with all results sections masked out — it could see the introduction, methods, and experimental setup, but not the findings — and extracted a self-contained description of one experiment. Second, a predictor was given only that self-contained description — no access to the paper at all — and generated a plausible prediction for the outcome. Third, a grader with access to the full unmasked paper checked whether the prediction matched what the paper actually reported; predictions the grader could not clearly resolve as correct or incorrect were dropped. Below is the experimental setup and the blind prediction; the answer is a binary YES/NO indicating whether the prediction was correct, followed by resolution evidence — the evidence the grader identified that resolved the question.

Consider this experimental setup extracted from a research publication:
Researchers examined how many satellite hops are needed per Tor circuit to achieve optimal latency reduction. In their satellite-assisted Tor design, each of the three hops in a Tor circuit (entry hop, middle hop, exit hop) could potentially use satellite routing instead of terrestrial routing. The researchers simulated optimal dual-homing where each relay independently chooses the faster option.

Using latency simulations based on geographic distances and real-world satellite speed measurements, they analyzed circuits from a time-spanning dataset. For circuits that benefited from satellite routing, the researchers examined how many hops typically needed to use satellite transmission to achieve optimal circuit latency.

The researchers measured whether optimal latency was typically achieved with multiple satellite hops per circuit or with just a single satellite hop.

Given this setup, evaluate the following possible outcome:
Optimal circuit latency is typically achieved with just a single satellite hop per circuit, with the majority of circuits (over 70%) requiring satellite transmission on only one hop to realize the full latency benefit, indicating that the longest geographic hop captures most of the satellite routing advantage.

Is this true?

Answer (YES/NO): NO